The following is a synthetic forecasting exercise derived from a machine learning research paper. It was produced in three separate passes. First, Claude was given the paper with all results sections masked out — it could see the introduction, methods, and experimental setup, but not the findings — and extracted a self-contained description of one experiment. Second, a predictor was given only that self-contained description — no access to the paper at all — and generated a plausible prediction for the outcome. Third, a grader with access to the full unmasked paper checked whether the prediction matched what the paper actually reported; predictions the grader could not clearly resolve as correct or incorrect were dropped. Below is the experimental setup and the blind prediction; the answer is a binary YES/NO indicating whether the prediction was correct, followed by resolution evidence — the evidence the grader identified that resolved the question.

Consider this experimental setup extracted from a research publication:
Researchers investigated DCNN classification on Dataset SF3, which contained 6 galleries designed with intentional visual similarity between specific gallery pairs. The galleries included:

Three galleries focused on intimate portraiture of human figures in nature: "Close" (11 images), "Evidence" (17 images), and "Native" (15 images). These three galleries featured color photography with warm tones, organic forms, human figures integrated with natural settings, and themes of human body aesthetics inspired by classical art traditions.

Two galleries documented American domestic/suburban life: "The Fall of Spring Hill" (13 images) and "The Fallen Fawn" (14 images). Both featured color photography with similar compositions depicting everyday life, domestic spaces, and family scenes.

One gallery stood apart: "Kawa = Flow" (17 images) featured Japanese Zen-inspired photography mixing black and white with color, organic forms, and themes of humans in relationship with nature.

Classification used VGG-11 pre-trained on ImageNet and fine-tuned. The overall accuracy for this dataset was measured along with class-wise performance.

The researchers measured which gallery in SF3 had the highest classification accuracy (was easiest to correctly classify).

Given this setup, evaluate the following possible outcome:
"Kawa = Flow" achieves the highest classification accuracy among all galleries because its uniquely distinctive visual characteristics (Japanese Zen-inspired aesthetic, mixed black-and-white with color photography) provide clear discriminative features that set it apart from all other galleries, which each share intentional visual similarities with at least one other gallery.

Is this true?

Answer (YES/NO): YES